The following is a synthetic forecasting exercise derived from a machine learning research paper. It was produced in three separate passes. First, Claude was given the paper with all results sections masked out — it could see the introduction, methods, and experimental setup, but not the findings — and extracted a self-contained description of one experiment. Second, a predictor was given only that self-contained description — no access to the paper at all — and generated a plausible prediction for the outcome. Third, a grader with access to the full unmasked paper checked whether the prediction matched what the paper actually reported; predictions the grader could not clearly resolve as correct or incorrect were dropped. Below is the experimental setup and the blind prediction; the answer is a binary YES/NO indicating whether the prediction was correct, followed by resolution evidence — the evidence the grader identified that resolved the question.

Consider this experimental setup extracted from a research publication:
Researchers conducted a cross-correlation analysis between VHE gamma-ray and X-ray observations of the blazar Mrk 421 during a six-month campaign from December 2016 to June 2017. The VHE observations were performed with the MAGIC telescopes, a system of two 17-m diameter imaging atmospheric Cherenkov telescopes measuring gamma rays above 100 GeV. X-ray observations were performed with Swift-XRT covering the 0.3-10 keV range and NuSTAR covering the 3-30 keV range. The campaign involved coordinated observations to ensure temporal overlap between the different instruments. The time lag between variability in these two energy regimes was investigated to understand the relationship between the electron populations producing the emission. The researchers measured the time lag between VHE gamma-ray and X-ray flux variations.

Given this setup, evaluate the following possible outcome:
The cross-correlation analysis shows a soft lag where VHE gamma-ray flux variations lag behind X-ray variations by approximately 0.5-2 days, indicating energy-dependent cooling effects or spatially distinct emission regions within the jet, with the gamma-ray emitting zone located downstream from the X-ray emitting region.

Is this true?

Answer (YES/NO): NO